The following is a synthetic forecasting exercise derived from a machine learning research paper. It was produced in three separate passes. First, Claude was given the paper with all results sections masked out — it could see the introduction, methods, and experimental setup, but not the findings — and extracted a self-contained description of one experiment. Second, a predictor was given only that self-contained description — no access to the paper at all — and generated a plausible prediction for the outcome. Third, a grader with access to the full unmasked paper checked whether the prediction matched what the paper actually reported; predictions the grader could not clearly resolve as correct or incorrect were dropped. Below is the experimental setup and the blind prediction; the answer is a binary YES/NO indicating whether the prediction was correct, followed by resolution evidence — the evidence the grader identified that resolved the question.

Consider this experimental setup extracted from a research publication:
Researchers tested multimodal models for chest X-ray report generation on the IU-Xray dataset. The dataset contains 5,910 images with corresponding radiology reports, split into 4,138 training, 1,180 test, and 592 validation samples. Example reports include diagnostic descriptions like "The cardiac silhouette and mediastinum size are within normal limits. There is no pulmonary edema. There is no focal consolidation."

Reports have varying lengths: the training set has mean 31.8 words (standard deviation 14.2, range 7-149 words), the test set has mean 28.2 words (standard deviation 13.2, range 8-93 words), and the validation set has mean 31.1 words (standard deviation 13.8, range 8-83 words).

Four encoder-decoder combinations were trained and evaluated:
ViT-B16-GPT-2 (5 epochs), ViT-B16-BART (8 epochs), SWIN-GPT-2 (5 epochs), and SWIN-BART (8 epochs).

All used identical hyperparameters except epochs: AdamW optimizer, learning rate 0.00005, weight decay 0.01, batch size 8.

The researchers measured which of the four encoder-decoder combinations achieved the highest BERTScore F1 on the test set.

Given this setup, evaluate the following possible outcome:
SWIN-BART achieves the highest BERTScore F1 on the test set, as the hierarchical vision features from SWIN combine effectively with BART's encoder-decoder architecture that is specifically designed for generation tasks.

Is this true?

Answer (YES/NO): YES